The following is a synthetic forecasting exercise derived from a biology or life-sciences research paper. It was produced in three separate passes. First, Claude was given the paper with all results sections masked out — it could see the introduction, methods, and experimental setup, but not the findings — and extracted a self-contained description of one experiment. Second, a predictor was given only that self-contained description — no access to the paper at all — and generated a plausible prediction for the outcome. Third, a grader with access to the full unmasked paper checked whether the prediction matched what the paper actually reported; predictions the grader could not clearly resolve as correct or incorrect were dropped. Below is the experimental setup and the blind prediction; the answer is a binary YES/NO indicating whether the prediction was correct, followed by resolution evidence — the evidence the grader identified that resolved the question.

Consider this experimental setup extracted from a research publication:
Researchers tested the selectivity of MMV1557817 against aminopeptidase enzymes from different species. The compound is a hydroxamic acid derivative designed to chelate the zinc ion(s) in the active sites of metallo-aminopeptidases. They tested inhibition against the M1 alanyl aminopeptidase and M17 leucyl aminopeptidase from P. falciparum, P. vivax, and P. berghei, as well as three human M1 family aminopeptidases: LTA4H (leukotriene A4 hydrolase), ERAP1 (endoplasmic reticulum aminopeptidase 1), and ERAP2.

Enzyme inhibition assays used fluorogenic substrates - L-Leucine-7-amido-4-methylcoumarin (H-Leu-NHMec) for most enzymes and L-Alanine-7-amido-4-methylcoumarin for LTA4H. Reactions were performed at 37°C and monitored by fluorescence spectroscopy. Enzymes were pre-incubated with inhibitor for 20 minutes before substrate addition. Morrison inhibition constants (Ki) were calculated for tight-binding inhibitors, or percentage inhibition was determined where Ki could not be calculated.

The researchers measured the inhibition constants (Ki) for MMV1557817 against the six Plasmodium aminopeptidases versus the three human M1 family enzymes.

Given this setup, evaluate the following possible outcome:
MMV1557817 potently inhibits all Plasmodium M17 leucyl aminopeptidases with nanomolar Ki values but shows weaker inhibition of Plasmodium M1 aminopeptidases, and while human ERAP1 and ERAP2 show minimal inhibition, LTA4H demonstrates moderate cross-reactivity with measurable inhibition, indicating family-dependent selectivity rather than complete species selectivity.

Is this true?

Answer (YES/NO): NO